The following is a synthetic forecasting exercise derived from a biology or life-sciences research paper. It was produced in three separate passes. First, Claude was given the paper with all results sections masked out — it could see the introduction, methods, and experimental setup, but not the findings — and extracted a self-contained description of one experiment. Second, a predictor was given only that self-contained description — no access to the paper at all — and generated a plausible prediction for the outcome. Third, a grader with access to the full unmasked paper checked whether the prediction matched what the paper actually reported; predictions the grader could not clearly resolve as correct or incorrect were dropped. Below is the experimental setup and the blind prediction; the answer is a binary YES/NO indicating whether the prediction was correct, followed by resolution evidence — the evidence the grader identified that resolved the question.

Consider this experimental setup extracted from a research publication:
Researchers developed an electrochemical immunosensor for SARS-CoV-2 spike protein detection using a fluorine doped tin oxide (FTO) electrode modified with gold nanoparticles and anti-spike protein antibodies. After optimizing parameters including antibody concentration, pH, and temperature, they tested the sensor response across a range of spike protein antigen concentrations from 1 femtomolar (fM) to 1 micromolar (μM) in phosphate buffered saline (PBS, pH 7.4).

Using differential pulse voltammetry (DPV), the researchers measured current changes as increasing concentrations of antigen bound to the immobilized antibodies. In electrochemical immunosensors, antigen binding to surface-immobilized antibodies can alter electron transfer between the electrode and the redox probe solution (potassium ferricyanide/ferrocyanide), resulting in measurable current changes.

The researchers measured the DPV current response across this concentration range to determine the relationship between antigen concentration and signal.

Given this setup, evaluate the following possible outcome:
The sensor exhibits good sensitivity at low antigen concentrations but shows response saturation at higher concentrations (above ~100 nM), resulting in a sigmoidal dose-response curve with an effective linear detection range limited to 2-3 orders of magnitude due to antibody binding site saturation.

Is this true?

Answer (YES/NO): NO